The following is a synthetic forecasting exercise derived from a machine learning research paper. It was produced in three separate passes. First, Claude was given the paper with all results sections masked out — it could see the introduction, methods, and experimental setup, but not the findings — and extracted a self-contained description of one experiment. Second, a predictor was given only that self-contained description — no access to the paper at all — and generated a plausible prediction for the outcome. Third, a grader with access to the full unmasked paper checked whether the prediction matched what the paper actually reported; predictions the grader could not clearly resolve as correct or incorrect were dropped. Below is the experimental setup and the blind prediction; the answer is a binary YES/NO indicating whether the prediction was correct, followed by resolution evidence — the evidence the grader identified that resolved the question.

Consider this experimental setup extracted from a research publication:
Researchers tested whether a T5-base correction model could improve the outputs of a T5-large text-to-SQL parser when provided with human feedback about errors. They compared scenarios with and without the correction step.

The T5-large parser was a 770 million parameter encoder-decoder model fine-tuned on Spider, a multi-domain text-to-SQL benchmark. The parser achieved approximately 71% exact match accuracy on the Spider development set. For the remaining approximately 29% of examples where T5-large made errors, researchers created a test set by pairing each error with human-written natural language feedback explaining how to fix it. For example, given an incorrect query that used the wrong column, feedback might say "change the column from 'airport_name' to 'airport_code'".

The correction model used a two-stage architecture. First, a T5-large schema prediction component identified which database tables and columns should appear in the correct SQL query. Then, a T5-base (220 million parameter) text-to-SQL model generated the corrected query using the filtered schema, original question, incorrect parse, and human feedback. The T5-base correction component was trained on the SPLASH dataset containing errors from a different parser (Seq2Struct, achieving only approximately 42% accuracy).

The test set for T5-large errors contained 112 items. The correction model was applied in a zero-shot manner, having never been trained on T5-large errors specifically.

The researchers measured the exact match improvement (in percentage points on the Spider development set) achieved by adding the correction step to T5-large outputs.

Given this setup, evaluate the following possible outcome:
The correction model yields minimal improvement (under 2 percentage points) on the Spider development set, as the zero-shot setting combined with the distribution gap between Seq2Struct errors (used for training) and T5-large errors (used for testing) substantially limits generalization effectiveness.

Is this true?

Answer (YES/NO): NO